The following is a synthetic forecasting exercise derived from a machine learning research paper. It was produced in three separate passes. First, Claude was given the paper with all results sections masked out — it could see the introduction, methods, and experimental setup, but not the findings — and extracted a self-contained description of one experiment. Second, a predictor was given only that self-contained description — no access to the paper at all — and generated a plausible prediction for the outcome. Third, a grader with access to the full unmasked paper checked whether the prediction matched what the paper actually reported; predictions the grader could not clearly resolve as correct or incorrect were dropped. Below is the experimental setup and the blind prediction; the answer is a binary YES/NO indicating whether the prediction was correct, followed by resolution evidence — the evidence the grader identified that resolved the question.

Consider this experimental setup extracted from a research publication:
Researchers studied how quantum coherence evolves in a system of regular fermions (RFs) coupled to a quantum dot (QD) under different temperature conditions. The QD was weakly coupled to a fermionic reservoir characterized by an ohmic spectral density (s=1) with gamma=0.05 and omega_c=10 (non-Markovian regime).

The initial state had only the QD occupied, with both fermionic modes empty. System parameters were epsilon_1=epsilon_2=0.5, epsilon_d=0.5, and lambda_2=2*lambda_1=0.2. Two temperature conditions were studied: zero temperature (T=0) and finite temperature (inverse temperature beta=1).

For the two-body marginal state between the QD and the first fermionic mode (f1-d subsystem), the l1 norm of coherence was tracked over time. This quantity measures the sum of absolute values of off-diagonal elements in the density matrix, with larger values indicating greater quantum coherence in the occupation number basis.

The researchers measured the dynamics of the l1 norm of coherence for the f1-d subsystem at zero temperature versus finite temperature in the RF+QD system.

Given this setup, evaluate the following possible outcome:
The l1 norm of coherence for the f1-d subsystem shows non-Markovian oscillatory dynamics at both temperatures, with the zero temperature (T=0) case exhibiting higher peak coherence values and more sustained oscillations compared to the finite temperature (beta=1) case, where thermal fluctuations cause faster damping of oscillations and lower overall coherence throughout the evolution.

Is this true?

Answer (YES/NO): NO